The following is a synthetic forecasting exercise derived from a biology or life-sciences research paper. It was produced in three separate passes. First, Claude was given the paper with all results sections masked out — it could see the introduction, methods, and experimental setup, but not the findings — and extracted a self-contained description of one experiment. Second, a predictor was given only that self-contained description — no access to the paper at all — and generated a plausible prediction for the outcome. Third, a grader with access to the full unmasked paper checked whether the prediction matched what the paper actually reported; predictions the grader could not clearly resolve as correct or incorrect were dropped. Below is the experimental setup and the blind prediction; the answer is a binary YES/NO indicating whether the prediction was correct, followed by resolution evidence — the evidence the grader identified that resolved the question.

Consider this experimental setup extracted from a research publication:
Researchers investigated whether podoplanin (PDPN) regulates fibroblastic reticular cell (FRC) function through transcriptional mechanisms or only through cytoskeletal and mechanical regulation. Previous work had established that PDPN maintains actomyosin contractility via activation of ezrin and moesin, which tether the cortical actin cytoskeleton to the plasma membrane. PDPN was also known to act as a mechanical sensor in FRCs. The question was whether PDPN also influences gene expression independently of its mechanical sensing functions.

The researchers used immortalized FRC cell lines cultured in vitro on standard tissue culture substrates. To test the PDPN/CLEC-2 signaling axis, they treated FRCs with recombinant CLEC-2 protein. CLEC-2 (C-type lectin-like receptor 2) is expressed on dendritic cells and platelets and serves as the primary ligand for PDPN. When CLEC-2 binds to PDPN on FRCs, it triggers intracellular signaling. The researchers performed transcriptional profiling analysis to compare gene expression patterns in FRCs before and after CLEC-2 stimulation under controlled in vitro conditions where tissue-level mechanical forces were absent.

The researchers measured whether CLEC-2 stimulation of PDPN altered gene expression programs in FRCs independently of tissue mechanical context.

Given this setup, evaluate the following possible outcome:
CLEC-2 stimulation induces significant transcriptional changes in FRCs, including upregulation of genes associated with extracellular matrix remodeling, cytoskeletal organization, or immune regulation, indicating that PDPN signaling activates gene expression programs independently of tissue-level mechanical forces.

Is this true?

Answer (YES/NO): YES